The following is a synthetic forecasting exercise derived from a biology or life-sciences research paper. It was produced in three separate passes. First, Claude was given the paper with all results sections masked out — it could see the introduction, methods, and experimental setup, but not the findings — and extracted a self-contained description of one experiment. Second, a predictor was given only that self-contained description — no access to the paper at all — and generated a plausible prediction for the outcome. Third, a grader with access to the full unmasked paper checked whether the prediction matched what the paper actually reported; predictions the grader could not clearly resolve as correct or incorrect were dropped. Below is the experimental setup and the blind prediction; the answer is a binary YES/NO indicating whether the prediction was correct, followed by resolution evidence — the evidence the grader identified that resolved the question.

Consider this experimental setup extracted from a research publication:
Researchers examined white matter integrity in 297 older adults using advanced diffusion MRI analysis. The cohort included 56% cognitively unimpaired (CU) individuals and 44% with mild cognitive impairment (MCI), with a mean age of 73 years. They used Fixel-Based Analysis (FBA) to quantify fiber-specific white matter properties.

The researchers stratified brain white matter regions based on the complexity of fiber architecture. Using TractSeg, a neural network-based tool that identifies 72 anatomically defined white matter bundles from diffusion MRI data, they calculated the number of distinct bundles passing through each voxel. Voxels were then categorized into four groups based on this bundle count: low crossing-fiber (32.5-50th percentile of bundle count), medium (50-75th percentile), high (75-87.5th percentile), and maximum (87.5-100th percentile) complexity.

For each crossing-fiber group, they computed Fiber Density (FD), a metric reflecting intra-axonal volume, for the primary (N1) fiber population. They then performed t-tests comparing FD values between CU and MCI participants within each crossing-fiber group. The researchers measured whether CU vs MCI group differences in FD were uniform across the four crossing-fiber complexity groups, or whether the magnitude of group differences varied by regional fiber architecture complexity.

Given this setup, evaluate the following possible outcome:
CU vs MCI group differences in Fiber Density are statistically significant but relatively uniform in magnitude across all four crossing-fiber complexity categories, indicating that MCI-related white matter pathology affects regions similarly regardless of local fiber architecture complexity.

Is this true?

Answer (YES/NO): YES